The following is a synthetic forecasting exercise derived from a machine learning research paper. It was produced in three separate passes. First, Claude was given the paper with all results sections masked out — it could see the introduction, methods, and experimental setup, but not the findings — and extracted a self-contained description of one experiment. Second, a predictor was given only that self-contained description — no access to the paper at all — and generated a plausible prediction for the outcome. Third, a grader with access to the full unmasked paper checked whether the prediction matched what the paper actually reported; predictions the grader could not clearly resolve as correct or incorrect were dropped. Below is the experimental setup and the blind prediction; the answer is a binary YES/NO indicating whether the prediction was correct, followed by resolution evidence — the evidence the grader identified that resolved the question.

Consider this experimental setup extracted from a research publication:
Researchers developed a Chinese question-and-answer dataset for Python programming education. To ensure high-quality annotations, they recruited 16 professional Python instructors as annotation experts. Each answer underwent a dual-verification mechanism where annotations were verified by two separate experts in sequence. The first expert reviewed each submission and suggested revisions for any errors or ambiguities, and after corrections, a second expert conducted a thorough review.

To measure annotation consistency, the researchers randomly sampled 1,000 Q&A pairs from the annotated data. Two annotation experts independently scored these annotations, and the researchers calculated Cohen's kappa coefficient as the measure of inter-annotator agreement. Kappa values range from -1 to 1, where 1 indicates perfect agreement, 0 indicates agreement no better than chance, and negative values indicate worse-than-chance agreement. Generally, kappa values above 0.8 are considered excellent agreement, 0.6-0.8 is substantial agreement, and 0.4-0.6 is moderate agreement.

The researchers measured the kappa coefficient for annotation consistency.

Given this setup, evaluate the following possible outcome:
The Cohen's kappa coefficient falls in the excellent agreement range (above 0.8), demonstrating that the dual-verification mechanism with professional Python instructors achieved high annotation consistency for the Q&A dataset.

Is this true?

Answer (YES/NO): YES